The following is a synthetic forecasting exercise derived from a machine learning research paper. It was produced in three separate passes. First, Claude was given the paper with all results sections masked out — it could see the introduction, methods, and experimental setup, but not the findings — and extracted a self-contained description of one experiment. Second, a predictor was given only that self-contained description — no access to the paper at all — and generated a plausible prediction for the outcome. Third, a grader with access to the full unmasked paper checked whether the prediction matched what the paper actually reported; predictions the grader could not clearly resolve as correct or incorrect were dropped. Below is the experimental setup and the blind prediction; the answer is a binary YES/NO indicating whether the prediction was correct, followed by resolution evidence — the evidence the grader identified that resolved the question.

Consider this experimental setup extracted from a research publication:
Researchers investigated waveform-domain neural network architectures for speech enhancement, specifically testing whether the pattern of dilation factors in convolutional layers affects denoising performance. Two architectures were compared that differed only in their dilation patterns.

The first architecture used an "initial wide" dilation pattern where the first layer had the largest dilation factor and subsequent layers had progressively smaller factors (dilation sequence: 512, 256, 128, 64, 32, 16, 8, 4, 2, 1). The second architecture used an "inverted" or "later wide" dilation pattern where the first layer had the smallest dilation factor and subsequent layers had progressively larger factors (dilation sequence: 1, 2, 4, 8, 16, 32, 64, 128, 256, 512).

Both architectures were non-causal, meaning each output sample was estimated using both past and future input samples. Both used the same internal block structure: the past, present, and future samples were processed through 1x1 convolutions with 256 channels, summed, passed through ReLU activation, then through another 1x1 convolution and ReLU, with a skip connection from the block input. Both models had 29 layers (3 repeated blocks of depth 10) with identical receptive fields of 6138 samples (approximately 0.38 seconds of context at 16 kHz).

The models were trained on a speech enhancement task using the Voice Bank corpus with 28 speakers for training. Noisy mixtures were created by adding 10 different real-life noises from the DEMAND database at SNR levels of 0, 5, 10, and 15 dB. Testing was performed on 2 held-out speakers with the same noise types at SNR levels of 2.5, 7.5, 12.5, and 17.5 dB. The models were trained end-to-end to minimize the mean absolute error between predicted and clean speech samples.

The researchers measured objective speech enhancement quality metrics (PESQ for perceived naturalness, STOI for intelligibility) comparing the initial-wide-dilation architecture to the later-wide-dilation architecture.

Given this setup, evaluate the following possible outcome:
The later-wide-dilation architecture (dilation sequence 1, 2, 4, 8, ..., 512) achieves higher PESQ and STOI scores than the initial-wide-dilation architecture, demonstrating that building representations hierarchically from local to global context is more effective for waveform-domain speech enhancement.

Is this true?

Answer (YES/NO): NO